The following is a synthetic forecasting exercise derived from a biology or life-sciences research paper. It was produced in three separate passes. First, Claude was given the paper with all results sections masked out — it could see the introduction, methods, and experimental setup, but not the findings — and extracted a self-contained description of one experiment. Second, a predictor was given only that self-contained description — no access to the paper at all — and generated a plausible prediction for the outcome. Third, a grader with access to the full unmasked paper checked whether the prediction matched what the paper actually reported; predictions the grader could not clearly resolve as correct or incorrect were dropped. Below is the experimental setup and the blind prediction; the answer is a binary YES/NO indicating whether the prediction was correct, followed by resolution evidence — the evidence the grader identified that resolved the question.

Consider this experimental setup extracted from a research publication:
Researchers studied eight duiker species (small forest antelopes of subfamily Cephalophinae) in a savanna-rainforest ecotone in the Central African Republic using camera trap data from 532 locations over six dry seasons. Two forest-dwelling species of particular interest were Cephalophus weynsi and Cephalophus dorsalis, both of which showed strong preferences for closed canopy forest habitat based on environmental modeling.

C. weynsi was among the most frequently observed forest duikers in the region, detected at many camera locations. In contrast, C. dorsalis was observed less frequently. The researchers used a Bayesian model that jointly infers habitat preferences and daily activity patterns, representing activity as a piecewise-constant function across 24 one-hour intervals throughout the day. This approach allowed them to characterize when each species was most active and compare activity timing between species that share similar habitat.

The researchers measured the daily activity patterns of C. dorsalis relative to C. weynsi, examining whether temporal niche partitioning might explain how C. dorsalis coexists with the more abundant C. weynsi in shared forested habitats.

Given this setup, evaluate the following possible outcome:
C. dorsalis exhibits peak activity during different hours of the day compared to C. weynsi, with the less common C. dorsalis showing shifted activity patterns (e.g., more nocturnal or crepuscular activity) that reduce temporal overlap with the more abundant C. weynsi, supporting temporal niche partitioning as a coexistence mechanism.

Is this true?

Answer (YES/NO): YES